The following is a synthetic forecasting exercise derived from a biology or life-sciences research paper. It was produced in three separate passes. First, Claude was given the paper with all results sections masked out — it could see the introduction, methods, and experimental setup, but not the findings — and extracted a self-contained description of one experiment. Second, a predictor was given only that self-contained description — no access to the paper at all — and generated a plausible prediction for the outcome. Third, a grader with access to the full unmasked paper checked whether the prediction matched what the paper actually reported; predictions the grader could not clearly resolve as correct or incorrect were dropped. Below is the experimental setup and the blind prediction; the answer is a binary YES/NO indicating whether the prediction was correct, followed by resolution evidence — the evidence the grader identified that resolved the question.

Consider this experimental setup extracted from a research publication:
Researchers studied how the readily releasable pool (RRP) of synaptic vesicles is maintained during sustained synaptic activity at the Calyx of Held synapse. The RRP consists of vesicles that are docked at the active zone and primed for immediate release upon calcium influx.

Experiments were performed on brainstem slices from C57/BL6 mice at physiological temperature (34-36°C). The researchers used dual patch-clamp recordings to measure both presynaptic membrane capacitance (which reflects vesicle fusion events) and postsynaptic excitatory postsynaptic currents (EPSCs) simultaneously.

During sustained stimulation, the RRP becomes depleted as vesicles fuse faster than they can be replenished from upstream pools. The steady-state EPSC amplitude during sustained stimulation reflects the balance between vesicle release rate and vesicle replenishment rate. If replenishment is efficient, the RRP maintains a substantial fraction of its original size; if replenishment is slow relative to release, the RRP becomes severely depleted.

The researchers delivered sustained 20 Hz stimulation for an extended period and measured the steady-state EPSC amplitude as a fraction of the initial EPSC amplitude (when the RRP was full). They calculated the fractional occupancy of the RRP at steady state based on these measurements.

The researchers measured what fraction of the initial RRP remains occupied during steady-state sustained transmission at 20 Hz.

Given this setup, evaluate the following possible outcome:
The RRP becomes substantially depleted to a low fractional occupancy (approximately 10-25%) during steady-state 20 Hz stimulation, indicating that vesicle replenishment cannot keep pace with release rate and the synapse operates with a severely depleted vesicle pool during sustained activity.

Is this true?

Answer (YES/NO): NO